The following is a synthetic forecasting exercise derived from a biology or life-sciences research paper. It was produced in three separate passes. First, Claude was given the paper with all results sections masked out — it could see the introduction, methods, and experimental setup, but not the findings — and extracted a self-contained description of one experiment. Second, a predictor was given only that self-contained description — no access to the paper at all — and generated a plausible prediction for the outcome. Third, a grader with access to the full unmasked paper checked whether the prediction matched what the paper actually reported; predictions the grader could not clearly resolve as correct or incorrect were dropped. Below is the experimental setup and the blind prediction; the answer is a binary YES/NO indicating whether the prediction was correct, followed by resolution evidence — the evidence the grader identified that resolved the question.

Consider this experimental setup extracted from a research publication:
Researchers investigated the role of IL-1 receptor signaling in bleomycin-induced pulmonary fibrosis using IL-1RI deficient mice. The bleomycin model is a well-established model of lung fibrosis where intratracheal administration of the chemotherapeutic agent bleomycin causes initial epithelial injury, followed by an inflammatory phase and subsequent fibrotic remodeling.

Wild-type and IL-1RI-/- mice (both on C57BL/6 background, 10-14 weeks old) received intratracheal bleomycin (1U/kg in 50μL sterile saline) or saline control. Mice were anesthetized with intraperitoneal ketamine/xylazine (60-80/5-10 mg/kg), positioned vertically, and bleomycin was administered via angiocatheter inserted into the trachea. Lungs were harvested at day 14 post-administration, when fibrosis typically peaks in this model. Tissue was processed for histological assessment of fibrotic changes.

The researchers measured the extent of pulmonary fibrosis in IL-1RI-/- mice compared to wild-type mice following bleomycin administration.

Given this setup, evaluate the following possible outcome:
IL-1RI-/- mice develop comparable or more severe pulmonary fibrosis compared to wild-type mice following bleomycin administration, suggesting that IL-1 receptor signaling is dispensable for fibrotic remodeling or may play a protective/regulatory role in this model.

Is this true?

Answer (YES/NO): NO